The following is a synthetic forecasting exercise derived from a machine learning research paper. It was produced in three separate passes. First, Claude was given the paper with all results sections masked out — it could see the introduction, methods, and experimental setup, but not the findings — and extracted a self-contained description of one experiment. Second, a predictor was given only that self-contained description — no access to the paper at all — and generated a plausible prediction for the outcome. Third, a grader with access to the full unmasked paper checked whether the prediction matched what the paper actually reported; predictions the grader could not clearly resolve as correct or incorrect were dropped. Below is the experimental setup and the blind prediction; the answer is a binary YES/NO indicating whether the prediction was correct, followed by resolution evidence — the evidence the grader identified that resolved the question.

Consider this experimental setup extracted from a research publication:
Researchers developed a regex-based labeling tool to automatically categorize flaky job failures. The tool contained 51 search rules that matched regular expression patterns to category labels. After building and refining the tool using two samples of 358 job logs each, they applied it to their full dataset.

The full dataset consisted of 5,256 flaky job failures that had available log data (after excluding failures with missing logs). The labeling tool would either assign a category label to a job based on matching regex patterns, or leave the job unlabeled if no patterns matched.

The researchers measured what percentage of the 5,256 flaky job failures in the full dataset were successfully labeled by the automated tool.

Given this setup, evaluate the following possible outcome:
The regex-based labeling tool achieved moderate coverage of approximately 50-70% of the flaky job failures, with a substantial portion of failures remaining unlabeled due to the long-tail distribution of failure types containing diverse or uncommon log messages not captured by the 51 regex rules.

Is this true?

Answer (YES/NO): NO